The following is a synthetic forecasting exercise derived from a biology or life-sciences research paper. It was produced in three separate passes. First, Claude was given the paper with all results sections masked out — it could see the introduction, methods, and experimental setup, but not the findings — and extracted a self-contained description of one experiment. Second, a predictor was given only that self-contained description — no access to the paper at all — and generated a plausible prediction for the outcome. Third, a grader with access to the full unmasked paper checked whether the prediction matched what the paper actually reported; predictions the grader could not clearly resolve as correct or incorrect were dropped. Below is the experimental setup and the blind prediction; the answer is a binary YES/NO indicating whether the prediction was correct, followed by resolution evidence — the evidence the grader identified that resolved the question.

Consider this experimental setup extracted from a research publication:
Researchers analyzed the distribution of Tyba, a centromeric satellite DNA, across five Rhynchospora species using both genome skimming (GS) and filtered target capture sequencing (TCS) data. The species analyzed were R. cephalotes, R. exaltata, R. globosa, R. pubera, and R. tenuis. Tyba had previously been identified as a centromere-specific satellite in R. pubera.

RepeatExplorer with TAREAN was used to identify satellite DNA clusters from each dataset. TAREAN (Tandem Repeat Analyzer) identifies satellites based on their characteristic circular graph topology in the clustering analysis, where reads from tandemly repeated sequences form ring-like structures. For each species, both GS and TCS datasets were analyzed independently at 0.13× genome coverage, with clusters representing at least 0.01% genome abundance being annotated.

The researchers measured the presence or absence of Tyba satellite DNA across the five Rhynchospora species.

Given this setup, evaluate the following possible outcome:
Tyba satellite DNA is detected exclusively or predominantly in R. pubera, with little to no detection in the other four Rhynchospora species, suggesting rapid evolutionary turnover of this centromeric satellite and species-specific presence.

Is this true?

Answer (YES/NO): NO